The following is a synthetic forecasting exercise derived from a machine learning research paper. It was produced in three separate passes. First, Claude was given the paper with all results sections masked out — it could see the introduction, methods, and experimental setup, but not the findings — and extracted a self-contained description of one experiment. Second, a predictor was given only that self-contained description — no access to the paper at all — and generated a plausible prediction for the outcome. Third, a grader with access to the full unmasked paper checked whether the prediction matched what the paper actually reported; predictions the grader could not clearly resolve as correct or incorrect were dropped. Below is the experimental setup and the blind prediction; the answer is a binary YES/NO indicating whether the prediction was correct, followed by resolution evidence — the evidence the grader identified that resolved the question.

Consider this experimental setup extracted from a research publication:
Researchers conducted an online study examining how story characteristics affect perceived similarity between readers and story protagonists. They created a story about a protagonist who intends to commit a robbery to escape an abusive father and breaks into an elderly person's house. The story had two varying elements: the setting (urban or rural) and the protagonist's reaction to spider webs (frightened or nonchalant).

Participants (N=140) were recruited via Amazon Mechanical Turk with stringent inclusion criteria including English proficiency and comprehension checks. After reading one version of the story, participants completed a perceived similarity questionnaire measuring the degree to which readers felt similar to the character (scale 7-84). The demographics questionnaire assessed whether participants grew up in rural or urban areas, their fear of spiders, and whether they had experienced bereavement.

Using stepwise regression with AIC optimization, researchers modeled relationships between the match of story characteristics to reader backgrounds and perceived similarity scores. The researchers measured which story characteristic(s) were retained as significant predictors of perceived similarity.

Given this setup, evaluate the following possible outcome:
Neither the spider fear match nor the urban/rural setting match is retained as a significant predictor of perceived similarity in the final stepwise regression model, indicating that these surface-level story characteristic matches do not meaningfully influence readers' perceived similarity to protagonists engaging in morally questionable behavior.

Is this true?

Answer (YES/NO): NO